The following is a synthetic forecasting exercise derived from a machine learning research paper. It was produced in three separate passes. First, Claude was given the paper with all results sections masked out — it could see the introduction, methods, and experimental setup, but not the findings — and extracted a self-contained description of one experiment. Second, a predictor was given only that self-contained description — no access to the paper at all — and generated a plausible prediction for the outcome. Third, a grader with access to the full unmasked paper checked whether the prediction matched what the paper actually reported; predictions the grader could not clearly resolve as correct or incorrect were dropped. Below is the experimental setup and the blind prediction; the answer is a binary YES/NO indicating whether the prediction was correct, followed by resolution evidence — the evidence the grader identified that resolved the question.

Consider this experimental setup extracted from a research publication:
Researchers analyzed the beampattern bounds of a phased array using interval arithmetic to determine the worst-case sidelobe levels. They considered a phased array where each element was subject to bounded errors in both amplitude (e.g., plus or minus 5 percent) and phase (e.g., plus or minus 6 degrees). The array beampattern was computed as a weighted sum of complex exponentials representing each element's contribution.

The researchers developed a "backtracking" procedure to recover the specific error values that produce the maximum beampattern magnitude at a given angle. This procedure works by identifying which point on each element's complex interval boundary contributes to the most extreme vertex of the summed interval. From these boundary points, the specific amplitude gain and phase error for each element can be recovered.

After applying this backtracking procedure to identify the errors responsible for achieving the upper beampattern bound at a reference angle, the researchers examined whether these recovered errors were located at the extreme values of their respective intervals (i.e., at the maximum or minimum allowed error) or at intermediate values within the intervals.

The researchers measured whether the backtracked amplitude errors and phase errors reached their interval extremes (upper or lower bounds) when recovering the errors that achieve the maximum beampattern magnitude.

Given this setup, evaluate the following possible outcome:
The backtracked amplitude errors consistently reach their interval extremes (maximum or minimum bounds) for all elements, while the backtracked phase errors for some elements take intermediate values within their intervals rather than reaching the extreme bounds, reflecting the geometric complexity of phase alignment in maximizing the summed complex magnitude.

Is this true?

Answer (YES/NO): YES